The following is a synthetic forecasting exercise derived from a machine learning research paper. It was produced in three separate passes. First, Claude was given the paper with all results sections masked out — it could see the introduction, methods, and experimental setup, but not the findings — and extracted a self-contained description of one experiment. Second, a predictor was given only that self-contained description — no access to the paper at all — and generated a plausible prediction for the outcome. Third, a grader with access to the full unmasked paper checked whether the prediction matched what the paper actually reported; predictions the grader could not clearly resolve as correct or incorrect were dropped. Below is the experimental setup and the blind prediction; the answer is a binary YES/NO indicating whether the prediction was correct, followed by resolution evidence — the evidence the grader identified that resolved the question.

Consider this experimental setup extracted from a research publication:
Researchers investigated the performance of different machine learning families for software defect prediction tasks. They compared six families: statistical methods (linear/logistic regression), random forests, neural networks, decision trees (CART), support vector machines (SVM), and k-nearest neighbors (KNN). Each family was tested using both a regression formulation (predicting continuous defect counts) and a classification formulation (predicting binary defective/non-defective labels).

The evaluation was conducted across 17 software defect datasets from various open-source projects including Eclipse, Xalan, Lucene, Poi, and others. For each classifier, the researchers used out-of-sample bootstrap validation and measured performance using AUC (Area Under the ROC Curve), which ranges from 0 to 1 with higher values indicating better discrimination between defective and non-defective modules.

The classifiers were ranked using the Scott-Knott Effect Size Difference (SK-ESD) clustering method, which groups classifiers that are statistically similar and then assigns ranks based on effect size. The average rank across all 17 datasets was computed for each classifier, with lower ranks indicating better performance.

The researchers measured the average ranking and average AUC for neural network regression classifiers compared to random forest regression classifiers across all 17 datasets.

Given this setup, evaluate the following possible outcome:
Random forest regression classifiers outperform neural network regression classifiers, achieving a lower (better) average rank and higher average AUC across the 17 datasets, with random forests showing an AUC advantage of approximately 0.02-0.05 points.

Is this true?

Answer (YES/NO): NO